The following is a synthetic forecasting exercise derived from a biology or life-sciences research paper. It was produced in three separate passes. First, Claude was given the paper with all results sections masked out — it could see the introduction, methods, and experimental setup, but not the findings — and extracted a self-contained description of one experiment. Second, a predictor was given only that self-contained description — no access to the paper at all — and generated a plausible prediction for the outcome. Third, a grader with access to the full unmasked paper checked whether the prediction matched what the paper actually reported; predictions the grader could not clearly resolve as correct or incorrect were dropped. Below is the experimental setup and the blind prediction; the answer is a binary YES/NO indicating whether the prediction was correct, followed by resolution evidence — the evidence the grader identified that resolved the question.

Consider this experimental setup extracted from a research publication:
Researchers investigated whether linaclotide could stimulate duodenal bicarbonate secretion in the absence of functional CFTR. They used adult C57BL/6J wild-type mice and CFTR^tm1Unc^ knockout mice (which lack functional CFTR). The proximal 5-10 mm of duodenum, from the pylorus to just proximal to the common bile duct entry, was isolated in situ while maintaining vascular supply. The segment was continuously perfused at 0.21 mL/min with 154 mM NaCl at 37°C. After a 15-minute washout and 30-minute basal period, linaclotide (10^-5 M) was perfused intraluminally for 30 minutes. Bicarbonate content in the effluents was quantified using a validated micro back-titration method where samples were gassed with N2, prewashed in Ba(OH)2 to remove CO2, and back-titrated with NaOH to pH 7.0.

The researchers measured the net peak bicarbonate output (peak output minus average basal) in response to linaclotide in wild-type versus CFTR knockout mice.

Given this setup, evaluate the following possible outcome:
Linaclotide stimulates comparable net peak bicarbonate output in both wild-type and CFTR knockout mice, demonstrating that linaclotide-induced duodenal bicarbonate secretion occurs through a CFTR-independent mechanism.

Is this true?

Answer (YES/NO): YES